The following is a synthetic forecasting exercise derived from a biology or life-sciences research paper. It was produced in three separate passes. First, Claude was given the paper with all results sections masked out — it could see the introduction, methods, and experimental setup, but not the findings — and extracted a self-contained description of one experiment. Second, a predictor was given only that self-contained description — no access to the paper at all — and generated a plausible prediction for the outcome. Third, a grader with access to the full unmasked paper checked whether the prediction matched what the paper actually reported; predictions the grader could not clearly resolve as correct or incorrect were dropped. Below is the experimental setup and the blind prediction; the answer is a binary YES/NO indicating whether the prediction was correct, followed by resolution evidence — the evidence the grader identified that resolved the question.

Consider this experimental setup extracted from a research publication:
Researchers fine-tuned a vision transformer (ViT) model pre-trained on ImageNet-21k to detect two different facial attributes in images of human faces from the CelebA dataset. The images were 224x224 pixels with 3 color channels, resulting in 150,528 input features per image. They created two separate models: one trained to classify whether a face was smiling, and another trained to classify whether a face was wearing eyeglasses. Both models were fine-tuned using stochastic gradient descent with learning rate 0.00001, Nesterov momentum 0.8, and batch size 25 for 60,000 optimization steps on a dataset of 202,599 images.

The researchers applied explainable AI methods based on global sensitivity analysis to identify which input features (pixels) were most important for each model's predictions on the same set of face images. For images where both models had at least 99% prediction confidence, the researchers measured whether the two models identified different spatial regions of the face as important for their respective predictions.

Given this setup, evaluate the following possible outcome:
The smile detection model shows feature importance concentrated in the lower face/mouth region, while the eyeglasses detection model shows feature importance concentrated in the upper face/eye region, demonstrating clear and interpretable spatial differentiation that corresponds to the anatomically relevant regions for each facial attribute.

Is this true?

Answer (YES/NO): YES